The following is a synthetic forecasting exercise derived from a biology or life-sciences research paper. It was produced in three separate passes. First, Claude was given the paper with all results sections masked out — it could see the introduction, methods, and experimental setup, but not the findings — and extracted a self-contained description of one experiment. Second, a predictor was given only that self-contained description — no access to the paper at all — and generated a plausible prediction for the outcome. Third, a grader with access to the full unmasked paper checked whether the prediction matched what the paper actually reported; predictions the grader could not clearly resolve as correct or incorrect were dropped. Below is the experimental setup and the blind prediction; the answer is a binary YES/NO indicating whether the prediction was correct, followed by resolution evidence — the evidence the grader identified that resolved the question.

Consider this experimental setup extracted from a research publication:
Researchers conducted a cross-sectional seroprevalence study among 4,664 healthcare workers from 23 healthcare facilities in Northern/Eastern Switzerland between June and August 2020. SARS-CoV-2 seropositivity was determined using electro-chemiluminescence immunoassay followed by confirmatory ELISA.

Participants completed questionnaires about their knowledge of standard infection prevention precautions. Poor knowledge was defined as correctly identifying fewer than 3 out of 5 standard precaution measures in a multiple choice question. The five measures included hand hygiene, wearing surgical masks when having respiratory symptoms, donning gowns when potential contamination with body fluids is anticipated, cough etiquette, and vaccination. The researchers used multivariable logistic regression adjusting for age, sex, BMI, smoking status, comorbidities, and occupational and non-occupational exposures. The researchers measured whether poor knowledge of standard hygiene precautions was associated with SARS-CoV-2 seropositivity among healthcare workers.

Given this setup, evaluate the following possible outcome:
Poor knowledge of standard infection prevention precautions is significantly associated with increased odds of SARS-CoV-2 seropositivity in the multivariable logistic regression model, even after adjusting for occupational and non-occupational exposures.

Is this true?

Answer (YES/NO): YES